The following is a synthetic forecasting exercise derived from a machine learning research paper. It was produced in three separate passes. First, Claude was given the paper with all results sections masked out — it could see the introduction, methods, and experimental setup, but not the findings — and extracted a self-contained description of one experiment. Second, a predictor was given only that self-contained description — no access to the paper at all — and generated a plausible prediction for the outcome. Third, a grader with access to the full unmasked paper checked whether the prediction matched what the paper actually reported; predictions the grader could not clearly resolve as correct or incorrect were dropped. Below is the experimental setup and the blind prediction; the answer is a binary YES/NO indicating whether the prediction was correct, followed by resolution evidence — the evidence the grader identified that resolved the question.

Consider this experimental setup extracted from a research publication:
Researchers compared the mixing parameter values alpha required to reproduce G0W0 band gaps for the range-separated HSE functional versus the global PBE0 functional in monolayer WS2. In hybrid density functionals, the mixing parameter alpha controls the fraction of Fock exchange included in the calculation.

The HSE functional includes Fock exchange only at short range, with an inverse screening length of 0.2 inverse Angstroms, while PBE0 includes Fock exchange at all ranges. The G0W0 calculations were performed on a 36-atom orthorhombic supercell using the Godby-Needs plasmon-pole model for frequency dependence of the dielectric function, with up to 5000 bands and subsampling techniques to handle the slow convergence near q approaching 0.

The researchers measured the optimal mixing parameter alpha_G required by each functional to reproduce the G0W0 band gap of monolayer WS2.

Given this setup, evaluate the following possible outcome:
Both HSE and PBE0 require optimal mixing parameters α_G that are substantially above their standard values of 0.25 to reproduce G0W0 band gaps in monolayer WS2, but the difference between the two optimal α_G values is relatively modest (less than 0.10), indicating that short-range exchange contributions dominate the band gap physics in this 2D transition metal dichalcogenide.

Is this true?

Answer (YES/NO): NO